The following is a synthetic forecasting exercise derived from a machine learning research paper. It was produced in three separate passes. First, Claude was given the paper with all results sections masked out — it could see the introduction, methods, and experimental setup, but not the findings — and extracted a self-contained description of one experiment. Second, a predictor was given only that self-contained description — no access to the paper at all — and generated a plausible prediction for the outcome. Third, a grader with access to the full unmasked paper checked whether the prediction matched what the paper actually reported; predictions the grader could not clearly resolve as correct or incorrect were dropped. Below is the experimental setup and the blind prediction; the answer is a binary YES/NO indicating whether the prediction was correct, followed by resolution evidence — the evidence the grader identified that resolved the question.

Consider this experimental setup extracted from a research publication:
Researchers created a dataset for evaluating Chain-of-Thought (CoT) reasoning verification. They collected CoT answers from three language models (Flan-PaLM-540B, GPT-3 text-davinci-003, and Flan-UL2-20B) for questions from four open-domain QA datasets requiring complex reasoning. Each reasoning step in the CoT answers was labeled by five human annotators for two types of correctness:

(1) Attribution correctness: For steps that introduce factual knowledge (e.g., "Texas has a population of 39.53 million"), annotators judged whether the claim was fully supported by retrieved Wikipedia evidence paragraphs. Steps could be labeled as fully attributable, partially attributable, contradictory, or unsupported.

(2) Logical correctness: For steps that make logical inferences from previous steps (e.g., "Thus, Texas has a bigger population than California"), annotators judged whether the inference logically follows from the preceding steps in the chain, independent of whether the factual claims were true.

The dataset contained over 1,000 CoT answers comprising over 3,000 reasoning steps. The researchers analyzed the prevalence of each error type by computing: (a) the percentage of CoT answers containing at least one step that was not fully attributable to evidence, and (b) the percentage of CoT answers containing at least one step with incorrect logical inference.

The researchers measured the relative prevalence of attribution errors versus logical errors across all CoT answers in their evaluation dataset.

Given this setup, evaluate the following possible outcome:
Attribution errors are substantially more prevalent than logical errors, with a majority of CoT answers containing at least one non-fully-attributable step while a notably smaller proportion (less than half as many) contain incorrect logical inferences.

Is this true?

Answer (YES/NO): YES